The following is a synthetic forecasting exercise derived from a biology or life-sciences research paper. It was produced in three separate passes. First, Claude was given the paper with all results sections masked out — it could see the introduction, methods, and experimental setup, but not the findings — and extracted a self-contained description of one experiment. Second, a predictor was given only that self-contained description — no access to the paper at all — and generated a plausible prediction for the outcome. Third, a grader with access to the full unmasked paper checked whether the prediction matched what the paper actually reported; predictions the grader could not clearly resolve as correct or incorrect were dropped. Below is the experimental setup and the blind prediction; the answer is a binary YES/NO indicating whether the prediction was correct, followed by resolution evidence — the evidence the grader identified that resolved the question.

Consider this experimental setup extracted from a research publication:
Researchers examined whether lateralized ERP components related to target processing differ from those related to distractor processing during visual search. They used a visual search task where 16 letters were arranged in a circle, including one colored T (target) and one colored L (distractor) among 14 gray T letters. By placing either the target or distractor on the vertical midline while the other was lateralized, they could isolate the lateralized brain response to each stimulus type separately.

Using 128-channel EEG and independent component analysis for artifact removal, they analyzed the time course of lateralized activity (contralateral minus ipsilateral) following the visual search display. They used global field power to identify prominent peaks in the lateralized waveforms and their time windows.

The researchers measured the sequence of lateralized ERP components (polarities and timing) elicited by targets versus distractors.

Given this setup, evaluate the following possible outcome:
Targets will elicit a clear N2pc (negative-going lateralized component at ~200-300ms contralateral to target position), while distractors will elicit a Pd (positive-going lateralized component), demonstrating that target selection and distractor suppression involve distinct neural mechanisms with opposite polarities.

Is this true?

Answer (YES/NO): NO